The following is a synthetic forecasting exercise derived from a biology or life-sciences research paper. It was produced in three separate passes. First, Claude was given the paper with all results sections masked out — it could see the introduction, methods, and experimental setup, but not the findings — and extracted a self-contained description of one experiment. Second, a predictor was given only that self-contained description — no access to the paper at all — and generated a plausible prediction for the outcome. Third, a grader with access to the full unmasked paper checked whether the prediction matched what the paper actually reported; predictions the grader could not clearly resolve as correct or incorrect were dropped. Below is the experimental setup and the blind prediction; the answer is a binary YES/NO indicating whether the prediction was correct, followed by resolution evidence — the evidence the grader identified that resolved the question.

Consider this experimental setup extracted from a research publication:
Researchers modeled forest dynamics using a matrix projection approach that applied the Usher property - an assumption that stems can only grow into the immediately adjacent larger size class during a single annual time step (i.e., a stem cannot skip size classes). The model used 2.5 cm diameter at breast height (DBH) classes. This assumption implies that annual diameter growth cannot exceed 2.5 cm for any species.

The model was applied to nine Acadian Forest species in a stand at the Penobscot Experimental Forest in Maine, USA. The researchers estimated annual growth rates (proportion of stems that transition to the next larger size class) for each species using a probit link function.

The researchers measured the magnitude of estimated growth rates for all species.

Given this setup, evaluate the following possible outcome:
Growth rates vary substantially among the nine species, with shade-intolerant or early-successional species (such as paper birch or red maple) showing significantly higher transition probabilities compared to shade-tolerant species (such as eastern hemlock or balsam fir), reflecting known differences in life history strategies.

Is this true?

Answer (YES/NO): NO